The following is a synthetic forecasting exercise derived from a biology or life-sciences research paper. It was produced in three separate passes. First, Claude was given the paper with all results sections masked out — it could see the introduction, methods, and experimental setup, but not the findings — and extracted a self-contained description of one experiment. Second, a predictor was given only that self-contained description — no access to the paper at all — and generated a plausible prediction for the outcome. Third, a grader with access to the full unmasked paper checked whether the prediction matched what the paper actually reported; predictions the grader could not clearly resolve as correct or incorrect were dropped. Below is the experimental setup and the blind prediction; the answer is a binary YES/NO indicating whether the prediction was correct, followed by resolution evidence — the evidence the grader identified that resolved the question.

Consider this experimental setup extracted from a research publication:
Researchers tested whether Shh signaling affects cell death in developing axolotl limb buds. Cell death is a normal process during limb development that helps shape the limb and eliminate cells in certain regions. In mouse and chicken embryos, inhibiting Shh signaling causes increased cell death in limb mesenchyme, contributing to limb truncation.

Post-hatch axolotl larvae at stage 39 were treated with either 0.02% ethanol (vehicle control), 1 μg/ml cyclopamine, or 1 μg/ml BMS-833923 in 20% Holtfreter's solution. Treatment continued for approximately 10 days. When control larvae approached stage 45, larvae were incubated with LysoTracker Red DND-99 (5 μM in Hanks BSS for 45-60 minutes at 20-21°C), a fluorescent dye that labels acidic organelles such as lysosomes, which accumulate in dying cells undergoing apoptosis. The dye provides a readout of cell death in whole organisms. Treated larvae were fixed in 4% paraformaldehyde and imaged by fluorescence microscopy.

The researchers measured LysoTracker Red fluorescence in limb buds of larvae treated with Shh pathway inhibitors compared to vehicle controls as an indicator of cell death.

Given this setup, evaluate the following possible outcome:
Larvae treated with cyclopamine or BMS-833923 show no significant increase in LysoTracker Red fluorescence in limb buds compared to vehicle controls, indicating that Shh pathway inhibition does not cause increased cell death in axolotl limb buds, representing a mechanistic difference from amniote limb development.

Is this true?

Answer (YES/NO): NO